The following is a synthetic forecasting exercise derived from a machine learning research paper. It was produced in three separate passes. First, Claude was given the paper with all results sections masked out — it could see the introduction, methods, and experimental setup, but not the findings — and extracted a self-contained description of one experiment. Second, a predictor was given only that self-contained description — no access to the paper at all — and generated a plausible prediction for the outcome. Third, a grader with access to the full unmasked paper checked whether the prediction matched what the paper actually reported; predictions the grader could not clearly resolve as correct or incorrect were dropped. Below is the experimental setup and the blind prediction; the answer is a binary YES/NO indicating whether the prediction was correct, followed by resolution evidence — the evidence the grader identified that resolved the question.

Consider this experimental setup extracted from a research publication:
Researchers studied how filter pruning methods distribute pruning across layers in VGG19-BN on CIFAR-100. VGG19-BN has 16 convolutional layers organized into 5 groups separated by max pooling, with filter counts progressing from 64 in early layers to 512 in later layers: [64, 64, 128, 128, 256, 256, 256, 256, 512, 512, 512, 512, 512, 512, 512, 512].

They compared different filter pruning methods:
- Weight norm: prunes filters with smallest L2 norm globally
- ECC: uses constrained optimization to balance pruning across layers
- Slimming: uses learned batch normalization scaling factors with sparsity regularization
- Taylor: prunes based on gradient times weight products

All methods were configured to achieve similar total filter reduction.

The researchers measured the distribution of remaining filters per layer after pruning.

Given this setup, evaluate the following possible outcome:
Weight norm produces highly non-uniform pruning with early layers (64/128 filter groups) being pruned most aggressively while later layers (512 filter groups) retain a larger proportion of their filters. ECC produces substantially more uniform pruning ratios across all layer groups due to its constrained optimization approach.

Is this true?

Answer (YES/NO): NO